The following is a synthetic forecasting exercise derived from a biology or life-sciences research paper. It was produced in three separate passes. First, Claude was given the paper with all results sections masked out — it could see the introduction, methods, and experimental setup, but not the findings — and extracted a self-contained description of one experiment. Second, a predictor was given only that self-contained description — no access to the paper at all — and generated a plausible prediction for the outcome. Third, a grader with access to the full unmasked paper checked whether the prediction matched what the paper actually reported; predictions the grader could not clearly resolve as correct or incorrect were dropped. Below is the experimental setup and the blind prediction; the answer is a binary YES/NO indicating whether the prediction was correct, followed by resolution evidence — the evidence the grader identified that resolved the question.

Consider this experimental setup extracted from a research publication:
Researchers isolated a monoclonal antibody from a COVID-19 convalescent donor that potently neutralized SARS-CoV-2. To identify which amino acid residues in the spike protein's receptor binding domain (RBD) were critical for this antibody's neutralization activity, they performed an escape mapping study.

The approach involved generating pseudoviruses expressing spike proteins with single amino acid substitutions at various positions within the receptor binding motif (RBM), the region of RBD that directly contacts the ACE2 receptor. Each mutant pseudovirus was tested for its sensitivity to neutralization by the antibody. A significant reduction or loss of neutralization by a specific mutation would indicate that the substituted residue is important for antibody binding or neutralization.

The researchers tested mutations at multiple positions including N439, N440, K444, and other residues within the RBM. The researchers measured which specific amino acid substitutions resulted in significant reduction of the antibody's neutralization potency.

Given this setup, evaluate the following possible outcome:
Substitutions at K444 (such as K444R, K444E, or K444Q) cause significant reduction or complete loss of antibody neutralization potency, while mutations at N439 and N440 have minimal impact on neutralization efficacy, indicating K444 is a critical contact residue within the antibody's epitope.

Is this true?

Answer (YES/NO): NO